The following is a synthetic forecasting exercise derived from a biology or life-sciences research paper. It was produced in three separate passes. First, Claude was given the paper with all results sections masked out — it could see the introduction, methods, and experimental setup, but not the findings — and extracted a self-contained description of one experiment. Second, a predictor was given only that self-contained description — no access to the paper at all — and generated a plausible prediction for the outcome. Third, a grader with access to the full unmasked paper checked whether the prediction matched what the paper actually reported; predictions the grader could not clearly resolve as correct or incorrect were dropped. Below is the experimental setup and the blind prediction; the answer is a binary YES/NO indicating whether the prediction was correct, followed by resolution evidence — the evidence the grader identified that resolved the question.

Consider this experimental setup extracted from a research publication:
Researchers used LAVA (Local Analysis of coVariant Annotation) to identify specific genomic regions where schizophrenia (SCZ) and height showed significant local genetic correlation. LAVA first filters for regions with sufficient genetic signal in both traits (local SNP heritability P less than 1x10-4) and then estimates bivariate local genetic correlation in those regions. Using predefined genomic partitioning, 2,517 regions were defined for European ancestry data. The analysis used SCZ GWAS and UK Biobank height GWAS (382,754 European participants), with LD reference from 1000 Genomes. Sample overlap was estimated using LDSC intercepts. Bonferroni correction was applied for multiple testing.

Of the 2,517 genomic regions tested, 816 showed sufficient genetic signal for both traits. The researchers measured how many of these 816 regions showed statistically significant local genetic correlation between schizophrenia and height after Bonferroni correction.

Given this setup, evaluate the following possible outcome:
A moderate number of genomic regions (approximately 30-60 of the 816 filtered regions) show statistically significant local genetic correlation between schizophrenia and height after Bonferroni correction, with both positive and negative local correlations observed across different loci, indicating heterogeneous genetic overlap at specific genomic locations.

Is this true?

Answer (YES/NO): NO